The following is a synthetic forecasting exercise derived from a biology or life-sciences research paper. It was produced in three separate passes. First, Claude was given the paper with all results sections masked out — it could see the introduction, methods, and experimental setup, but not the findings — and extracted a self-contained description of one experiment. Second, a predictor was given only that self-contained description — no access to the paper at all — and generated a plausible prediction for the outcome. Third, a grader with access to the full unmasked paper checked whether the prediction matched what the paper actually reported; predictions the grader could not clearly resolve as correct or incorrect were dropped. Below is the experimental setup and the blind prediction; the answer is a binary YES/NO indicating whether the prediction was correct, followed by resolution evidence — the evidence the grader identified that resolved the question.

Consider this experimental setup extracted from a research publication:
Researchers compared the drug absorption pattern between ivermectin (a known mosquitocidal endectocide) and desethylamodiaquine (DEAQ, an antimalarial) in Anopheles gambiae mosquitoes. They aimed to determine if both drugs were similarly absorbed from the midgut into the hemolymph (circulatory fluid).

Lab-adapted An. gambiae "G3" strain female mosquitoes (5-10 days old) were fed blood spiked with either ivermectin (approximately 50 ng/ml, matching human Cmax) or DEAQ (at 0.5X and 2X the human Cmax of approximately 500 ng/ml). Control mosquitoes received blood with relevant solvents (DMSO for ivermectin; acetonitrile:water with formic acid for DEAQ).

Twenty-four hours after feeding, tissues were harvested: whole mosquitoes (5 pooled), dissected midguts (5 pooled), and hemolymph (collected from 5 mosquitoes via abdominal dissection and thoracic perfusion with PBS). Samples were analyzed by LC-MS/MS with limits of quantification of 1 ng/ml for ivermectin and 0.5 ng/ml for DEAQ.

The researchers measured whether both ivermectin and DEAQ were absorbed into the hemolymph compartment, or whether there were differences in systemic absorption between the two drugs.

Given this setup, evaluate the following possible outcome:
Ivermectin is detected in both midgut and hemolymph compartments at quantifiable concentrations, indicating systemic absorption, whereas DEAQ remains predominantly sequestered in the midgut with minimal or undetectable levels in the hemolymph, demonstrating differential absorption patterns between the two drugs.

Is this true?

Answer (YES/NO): NO